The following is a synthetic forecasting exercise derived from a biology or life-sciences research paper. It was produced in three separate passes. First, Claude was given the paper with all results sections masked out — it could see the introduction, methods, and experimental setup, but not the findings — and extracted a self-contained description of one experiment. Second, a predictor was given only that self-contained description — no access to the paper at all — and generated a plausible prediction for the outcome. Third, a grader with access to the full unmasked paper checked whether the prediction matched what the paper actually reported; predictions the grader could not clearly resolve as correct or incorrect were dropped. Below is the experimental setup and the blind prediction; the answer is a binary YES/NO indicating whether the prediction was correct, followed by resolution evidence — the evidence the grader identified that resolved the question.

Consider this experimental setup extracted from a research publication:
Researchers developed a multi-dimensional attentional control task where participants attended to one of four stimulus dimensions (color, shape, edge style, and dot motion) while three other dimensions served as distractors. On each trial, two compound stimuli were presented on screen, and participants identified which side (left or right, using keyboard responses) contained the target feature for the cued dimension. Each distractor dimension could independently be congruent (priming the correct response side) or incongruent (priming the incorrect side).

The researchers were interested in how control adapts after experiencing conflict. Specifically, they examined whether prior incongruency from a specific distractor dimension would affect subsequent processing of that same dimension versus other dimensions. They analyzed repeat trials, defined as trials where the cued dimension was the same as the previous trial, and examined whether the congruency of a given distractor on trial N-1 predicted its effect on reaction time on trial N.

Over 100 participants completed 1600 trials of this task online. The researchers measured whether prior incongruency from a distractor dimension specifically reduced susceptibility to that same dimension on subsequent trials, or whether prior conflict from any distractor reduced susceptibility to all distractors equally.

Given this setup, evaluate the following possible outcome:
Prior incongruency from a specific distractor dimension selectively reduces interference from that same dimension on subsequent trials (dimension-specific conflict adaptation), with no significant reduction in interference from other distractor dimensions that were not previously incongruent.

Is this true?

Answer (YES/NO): YES